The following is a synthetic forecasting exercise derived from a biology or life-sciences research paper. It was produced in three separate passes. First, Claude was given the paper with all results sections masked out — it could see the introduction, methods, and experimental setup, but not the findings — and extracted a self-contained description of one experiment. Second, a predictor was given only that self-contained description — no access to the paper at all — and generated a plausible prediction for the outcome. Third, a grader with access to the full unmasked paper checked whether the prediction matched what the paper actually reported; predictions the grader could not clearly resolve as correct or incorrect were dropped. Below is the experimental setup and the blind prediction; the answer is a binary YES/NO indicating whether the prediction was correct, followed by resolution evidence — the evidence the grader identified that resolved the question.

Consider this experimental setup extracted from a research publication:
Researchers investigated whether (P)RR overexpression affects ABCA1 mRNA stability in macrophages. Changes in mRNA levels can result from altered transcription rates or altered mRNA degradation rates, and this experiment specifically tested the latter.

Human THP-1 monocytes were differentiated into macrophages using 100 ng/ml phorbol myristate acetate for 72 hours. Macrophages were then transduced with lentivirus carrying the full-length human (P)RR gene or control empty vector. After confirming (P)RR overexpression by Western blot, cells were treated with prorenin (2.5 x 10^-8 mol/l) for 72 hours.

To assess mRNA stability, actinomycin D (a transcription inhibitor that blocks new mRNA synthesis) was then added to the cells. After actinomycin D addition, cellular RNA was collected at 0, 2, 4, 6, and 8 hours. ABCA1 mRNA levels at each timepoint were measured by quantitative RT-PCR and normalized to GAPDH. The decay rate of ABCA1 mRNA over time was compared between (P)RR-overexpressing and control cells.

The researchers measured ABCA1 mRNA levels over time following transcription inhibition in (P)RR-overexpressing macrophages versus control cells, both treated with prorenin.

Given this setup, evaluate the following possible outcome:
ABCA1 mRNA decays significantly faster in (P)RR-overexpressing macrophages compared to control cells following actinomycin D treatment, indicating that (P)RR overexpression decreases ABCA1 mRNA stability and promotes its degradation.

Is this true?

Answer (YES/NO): YES